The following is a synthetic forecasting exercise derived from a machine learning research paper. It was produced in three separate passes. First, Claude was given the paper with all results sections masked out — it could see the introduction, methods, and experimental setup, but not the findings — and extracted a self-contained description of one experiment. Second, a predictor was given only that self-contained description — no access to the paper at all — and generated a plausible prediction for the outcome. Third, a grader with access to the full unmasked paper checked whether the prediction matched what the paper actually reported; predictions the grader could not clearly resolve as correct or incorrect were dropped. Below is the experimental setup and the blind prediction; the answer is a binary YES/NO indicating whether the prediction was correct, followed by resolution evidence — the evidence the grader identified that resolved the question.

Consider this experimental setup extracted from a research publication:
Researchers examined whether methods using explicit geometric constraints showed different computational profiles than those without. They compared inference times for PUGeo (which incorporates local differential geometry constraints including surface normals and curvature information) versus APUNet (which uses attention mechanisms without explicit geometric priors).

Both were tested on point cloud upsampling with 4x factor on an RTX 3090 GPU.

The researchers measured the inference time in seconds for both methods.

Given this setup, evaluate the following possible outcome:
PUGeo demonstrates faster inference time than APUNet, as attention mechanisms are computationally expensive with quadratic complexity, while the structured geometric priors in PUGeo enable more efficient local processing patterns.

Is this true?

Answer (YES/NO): YES